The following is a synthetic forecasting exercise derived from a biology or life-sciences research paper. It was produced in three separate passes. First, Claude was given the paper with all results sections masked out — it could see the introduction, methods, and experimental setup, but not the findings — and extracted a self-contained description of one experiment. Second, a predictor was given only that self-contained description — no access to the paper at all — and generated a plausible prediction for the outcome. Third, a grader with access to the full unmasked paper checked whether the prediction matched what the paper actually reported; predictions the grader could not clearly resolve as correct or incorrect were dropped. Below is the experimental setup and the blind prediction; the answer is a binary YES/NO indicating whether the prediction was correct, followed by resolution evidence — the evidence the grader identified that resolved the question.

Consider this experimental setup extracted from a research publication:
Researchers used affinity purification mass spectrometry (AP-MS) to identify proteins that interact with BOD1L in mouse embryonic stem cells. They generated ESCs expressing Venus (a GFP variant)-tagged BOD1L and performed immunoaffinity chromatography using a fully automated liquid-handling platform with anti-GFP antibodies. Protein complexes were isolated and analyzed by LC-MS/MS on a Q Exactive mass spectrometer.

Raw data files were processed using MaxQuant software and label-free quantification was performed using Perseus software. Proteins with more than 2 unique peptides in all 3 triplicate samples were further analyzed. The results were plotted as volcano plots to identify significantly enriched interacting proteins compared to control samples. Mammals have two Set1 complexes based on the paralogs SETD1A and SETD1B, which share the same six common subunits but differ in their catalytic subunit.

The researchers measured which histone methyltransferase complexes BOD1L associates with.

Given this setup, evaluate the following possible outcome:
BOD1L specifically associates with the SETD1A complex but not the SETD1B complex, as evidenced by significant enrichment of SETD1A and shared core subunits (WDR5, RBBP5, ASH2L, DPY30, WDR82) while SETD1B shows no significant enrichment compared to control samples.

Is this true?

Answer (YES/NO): NO